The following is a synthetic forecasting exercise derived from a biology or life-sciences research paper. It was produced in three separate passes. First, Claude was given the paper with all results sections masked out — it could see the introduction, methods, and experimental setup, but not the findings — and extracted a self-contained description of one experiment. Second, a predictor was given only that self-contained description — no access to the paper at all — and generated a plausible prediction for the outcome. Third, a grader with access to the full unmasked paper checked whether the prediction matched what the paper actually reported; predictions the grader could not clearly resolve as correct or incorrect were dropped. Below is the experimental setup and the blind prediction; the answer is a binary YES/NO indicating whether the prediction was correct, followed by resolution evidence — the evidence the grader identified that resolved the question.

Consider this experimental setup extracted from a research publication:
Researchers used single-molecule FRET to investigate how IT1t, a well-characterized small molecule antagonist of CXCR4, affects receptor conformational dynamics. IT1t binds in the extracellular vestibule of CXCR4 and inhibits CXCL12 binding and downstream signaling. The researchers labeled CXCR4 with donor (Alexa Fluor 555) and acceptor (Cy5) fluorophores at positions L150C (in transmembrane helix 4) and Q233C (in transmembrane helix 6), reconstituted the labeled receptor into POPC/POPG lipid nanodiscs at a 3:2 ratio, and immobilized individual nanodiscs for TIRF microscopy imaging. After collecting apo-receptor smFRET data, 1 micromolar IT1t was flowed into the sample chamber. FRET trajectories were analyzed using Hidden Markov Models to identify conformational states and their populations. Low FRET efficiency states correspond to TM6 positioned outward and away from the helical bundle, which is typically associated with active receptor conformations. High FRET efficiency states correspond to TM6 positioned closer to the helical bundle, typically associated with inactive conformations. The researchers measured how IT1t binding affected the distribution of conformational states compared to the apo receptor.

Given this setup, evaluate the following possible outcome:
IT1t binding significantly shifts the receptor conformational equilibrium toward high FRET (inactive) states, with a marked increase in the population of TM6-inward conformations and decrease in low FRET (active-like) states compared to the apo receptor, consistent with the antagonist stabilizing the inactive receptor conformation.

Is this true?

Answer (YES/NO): NO